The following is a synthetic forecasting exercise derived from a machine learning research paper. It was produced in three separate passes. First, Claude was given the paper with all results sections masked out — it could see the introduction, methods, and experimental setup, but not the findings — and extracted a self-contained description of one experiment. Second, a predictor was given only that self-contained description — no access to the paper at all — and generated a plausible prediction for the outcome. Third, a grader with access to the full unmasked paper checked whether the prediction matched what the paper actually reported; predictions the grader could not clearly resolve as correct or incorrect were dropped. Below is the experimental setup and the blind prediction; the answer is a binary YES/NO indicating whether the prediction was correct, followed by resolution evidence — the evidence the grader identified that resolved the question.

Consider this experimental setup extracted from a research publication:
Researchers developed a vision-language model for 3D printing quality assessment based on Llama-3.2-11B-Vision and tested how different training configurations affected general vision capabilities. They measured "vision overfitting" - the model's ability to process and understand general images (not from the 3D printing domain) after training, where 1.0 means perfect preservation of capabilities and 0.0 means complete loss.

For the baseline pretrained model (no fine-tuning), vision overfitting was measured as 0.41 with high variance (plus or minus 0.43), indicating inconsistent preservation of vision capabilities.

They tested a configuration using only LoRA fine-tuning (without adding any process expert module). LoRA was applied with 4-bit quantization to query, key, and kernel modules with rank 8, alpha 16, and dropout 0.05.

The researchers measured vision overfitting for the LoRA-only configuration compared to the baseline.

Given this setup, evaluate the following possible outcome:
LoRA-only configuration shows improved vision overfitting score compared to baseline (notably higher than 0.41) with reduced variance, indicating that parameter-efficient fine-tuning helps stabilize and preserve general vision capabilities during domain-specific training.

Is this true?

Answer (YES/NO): NO